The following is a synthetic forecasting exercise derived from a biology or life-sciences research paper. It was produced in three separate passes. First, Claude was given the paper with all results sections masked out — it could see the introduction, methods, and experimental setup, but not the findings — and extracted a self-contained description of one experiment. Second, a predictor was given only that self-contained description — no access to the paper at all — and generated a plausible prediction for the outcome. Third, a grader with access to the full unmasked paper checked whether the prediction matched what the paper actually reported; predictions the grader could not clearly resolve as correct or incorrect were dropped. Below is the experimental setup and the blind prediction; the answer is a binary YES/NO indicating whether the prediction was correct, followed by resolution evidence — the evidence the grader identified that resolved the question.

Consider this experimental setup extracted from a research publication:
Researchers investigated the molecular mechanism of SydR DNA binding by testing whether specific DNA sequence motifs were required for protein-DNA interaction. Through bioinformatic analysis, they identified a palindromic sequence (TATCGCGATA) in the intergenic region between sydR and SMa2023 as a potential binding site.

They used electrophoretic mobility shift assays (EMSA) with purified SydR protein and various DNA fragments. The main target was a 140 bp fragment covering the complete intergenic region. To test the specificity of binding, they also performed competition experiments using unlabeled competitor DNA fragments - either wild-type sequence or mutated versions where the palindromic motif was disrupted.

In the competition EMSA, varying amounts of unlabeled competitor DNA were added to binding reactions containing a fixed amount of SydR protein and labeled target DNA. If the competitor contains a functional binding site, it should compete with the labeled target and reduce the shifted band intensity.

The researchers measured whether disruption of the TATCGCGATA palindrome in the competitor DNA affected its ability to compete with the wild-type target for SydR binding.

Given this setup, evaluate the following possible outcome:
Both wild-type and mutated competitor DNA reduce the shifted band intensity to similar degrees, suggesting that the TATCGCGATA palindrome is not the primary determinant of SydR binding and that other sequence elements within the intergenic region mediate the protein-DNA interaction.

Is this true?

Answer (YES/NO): NO